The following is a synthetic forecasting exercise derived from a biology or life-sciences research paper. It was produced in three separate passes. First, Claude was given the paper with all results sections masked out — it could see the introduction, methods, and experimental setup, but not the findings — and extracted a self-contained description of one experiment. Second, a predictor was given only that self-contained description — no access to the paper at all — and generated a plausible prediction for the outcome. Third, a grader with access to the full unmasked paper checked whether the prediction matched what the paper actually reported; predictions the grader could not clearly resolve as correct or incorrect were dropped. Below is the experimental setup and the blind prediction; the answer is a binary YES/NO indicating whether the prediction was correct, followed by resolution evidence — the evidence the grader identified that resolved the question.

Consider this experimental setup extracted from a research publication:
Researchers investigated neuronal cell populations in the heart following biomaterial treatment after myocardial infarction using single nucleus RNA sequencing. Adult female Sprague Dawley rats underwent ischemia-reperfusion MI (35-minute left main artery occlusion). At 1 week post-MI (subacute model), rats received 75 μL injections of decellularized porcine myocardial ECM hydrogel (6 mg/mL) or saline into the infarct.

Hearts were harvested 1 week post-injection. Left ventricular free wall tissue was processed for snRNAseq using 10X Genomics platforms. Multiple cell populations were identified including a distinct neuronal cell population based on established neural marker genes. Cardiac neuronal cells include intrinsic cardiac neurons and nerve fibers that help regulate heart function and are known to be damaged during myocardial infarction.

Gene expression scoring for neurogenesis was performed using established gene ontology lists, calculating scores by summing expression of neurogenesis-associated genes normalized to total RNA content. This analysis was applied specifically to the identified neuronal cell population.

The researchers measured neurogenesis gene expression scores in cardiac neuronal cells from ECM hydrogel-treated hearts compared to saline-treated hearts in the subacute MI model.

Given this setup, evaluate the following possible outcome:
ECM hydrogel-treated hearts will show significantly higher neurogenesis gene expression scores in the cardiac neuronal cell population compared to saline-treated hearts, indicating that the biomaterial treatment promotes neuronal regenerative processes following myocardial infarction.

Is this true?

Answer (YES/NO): YES